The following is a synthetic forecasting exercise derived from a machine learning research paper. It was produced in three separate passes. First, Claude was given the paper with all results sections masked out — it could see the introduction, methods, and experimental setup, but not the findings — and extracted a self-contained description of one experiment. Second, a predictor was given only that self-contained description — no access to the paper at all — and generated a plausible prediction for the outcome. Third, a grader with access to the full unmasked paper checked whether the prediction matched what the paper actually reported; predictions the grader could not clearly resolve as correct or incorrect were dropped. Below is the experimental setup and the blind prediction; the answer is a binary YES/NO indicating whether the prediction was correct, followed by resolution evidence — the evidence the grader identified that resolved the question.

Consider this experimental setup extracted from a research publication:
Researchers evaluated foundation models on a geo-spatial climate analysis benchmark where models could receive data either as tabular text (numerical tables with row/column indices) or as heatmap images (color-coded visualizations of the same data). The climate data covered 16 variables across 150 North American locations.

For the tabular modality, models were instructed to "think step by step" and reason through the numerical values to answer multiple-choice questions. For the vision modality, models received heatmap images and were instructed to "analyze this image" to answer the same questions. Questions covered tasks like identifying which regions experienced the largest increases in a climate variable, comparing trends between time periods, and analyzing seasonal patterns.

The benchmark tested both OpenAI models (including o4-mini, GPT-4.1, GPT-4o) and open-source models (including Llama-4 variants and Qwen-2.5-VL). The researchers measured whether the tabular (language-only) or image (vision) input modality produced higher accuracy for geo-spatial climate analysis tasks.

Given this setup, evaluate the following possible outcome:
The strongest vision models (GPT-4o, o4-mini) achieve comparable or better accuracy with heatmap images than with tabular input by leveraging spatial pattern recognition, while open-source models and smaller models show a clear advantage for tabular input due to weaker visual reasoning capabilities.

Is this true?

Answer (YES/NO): NO